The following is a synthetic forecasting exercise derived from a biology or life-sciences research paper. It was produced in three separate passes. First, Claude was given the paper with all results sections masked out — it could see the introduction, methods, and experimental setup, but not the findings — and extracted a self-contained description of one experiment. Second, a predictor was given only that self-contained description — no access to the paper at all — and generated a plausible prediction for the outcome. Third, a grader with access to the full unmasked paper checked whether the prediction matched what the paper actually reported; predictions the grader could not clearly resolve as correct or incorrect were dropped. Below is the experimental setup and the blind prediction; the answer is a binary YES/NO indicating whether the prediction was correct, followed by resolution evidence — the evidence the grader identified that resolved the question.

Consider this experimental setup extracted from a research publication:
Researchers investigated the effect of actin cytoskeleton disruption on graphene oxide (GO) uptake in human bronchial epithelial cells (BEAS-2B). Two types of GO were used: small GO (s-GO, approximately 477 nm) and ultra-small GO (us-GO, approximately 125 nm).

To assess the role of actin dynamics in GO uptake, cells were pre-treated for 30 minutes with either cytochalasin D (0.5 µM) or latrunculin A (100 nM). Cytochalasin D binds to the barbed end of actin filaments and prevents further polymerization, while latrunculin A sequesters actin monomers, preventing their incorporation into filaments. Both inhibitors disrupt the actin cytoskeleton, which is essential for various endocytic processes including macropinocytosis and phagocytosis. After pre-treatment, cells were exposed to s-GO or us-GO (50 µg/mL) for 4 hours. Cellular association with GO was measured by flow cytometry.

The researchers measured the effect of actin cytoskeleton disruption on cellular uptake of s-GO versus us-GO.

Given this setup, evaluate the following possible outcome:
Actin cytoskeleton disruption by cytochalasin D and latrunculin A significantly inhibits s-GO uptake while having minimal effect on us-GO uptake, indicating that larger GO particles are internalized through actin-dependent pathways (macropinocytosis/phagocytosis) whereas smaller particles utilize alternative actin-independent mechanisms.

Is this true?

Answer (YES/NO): NO